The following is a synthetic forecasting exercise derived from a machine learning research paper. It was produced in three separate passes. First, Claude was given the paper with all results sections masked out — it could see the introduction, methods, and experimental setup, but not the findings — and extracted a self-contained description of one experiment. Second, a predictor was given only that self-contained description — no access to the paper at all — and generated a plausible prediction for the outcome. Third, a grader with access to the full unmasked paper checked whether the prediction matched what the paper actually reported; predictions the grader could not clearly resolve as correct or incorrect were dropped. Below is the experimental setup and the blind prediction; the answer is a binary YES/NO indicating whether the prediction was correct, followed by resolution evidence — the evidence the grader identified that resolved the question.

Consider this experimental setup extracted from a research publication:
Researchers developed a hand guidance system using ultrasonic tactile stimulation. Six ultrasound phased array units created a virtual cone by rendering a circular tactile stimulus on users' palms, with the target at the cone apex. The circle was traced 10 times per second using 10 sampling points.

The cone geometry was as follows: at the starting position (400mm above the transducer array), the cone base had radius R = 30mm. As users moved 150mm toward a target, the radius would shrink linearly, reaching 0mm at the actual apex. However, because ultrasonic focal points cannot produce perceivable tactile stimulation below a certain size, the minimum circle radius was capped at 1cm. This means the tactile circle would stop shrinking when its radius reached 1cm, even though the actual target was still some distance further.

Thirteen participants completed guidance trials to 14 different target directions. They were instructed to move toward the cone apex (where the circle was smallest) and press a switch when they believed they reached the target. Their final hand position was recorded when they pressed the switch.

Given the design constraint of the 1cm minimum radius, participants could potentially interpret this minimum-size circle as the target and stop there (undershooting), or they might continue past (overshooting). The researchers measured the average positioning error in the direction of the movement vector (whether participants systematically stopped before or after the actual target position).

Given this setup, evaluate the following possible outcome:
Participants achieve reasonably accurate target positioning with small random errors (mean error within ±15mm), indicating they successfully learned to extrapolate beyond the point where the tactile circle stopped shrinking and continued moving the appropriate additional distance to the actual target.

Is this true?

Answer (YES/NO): NO